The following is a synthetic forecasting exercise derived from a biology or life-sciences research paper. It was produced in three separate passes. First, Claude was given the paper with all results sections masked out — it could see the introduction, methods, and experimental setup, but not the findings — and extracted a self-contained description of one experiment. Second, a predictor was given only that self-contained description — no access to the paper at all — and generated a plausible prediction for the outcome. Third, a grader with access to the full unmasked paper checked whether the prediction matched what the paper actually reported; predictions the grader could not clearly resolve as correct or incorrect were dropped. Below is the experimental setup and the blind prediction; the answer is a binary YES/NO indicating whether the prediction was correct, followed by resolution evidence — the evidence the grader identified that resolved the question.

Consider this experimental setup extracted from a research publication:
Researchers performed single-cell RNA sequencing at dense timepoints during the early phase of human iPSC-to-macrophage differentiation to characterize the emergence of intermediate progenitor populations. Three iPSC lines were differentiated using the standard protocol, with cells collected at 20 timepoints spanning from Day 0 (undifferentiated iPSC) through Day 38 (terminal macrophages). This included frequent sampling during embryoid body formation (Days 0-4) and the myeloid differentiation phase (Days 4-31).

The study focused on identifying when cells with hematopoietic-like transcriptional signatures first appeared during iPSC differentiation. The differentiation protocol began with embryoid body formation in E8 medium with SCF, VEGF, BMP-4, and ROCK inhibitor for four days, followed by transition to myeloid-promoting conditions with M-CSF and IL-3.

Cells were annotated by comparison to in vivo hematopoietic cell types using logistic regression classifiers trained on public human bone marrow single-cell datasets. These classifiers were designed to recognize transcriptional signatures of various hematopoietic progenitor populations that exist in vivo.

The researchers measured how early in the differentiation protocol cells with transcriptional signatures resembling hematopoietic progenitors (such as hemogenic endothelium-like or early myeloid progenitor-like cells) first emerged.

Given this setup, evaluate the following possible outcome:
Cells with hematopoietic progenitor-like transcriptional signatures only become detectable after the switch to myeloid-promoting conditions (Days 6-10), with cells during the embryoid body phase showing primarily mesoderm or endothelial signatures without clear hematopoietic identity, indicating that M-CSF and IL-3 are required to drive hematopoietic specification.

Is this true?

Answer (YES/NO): NO